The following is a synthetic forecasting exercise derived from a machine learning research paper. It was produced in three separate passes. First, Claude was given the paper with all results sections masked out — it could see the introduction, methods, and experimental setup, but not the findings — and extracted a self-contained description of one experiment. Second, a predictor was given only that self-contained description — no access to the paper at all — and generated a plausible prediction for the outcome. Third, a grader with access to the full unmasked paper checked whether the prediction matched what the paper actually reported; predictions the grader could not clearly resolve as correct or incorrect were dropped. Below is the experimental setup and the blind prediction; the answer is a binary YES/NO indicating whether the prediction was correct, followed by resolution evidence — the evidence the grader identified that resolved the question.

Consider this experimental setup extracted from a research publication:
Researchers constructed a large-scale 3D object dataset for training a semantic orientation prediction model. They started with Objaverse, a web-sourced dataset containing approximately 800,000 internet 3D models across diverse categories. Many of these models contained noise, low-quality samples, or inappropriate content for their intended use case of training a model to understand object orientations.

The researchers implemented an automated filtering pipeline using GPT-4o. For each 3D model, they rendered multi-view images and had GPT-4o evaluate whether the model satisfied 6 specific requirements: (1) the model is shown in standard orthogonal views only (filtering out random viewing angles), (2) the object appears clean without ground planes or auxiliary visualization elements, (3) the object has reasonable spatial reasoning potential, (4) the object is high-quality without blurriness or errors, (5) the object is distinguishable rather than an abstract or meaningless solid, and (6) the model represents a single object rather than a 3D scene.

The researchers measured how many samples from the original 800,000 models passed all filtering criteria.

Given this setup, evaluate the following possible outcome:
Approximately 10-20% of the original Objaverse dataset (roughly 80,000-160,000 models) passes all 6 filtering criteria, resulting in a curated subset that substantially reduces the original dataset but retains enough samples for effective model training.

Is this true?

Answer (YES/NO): NO